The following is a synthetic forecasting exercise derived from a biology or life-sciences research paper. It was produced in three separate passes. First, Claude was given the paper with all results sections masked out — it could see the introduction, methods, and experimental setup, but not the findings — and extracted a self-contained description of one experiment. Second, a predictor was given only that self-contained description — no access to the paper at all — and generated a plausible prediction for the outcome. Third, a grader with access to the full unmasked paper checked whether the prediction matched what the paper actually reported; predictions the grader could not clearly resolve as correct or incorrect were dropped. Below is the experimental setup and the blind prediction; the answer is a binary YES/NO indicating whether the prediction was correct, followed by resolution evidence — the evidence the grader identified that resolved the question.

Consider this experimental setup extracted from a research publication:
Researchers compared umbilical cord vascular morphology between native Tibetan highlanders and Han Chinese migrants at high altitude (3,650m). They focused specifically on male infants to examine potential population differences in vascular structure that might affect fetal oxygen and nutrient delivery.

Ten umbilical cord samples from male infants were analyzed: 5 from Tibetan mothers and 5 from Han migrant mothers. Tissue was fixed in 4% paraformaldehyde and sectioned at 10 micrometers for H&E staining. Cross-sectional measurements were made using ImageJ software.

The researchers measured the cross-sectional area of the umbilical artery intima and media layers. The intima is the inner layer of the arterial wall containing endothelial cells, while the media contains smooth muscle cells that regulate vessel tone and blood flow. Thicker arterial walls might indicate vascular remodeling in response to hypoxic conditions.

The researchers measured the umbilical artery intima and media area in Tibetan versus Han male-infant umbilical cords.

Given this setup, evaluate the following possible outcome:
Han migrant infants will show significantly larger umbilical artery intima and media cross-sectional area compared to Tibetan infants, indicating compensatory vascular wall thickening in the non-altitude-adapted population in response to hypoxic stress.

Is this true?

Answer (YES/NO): NO